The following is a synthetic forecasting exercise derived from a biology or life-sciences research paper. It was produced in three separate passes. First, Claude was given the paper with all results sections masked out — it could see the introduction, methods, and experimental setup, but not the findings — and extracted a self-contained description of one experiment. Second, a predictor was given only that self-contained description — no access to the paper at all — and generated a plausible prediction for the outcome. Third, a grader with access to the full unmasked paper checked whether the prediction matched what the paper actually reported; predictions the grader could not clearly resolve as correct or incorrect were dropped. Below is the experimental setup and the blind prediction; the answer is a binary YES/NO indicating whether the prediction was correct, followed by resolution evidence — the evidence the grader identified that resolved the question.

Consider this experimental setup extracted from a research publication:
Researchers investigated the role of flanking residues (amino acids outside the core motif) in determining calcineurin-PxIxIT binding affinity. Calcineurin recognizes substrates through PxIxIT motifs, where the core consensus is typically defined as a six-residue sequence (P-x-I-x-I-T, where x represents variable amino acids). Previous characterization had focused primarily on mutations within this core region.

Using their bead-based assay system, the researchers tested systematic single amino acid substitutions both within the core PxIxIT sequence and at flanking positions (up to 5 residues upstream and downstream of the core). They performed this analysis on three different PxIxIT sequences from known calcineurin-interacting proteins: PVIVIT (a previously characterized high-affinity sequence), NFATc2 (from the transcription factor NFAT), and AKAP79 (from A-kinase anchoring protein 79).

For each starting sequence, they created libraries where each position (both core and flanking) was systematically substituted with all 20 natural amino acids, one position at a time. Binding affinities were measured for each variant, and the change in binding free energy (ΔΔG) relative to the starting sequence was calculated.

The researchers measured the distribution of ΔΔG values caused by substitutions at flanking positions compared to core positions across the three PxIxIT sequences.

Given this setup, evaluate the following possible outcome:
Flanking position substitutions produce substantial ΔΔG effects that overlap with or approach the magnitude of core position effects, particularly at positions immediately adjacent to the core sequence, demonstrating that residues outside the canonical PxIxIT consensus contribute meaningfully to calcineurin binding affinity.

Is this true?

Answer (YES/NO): YES